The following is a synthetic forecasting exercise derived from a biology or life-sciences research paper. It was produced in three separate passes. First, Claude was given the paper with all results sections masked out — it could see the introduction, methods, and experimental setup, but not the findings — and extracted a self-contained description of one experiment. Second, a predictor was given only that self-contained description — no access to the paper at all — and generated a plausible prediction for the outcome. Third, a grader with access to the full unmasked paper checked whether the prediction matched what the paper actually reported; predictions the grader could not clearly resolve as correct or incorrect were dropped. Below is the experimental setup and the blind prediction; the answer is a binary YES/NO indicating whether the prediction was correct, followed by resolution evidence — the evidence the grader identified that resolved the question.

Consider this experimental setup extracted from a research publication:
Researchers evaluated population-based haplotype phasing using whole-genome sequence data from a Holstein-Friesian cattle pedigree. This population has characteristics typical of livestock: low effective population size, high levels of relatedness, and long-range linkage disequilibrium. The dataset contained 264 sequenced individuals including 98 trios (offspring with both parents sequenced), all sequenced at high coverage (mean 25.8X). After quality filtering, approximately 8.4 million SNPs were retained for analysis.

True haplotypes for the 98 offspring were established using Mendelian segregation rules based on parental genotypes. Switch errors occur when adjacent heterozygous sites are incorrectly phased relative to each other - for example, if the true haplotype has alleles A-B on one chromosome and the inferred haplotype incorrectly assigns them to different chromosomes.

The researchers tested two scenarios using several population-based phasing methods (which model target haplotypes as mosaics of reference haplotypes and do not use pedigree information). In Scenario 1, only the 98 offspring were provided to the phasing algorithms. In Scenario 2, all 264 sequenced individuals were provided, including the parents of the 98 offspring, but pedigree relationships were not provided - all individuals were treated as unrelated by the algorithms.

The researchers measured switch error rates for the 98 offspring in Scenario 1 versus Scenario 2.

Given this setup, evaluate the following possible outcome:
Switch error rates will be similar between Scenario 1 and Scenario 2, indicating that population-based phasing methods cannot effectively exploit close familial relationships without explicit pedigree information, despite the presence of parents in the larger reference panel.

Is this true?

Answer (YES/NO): NO